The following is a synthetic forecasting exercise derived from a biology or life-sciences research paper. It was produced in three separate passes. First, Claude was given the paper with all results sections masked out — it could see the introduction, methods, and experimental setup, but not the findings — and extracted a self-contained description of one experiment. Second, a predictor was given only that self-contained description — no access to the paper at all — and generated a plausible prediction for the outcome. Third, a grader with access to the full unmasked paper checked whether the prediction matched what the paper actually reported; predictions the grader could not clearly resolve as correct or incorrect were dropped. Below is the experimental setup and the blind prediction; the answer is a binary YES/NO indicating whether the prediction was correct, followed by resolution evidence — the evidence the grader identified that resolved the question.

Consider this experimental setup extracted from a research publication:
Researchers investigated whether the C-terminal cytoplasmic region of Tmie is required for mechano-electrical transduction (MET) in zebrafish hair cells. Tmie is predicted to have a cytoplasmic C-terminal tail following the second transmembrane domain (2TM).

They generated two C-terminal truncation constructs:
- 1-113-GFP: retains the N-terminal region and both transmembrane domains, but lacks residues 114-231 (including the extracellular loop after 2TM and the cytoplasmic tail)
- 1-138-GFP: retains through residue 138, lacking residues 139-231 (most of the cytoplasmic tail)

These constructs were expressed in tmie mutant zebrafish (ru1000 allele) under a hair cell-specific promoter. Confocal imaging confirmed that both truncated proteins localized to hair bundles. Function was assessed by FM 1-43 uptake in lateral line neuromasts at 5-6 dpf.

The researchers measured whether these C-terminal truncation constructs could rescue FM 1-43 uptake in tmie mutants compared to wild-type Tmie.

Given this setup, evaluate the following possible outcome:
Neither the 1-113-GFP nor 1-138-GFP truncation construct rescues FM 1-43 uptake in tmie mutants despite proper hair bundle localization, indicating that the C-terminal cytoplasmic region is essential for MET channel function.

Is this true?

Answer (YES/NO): NO